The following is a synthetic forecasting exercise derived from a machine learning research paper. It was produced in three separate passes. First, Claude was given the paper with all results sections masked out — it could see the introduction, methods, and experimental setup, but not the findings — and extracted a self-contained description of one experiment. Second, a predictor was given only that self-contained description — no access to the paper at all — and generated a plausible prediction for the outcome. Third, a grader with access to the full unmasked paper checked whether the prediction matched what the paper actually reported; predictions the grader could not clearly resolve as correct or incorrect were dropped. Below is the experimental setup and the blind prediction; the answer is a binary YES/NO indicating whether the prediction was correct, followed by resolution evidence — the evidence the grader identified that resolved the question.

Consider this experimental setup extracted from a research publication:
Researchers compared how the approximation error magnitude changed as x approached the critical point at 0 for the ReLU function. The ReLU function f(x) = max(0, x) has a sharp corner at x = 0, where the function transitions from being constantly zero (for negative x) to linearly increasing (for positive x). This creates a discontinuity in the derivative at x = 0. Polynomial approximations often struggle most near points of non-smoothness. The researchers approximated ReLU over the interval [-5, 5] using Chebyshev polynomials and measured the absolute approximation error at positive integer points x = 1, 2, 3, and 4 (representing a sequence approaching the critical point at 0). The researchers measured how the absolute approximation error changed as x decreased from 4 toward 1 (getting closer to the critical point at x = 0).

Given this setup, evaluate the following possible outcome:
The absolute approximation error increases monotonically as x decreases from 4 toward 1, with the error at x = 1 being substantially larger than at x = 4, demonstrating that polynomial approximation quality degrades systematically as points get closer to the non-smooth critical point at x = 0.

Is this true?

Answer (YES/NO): YES